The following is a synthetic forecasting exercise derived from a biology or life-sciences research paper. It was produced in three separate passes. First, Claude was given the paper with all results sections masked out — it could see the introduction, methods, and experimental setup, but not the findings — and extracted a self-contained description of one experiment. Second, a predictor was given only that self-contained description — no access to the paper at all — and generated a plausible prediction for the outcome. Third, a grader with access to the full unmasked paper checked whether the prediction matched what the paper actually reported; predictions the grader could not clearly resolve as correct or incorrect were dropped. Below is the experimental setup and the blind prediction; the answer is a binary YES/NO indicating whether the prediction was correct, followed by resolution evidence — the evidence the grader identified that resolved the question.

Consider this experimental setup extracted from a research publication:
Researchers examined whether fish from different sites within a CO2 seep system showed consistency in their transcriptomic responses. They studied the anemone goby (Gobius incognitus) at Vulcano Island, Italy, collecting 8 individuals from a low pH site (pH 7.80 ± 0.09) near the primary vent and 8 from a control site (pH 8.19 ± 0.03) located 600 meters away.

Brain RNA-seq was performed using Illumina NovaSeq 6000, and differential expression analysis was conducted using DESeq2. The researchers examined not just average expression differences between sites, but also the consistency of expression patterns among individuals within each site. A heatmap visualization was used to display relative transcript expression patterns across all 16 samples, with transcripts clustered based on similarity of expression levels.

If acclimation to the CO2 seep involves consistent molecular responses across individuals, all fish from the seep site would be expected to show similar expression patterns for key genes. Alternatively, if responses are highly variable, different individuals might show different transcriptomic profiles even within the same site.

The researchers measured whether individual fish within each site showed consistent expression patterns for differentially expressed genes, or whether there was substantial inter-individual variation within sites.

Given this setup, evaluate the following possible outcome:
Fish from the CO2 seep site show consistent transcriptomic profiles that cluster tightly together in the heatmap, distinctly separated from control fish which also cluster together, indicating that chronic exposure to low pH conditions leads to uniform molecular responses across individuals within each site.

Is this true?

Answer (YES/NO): NO